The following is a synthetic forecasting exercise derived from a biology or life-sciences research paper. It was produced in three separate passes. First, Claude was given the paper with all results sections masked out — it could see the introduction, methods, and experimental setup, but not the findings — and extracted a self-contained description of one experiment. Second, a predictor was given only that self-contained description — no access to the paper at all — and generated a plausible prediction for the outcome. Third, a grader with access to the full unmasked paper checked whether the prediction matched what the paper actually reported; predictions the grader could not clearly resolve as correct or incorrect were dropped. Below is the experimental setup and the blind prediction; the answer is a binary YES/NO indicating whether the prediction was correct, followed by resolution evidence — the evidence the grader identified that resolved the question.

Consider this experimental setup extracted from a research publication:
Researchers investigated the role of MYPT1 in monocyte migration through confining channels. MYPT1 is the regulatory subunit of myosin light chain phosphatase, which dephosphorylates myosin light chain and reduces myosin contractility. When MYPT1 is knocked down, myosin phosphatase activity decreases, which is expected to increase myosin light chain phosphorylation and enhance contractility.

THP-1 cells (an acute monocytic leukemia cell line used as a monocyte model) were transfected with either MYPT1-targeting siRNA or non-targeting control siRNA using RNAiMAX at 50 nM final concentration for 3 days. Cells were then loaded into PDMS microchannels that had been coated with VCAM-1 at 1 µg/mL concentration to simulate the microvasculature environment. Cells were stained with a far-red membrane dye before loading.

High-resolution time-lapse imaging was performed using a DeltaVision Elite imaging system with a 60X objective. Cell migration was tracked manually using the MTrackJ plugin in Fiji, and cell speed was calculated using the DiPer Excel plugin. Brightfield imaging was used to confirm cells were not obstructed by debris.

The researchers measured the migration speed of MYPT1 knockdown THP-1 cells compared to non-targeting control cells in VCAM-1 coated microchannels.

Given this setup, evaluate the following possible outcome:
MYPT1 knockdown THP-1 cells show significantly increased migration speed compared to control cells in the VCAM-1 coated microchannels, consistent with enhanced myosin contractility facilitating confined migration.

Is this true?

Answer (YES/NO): NO